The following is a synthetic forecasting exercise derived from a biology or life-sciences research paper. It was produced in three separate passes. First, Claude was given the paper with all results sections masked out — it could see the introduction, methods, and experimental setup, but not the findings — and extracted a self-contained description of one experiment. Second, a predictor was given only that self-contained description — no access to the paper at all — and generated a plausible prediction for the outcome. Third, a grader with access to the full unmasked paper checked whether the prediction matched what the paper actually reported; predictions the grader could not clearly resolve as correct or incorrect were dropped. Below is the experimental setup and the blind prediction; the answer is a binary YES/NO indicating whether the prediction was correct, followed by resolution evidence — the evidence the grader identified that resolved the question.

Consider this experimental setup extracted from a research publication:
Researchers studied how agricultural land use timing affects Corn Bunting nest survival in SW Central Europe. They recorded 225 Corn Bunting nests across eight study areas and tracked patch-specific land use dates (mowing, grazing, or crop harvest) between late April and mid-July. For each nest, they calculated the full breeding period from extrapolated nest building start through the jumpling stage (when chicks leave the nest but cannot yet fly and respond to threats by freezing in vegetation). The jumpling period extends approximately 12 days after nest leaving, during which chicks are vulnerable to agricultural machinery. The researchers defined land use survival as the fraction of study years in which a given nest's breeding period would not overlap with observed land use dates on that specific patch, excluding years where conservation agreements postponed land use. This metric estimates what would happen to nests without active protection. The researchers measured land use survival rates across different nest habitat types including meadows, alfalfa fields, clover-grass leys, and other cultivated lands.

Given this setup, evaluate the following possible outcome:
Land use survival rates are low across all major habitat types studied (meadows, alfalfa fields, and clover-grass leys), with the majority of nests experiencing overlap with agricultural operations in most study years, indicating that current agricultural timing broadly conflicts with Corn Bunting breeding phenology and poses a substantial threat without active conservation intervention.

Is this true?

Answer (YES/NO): YES